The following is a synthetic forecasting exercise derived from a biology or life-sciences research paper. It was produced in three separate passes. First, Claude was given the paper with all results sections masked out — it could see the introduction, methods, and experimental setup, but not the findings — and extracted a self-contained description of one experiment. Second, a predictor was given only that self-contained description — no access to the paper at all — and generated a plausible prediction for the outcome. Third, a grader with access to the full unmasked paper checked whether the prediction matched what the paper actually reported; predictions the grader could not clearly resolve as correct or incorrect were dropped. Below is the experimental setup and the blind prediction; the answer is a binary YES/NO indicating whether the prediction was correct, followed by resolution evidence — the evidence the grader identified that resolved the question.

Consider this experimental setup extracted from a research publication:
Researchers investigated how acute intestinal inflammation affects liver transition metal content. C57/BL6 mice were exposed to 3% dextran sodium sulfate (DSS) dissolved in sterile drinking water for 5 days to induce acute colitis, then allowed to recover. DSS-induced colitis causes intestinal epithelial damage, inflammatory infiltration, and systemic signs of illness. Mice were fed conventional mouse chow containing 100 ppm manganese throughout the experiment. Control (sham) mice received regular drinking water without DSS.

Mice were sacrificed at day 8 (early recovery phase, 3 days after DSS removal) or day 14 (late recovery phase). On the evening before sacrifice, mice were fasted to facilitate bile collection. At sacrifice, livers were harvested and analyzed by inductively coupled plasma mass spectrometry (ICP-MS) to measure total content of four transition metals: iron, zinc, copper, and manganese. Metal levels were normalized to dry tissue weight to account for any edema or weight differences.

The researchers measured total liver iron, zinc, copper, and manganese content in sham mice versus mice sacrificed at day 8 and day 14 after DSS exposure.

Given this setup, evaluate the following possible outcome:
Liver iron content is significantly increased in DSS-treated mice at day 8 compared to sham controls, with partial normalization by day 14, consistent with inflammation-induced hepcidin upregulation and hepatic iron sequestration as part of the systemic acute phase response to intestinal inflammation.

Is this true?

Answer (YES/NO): NO